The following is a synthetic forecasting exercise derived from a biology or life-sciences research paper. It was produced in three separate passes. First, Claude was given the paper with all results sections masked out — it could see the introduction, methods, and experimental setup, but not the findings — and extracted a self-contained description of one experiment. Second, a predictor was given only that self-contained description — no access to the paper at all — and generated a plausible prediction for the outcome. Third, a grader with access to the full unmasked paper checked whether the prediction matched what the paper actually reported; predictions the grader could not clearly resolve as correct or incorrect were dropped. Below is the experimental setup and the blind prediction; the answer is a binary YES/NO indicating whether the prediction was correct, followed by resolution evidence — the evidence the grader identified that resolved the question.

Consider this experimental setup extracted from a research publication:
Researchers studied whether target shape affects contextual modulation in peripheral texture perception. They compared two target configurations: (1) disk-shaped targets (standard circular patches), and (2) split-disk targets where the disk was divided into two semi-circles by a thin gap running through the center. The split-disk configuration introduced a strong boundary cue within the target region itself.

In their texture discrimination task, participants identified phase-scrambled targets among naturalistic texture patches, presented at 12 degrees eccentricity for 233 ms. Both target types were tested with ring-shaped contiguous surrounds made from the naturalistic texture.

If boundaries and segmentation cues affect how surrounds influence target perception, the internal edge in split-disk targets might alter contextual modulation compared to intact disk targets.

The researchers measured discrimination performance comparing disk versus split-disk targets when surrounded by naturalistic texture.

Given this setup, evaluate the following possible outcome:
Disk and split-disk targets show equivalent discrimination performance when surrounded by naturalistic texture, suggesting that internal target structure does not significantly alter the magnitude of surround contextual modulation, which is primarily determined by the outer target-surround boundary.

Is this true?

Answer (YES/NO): YES